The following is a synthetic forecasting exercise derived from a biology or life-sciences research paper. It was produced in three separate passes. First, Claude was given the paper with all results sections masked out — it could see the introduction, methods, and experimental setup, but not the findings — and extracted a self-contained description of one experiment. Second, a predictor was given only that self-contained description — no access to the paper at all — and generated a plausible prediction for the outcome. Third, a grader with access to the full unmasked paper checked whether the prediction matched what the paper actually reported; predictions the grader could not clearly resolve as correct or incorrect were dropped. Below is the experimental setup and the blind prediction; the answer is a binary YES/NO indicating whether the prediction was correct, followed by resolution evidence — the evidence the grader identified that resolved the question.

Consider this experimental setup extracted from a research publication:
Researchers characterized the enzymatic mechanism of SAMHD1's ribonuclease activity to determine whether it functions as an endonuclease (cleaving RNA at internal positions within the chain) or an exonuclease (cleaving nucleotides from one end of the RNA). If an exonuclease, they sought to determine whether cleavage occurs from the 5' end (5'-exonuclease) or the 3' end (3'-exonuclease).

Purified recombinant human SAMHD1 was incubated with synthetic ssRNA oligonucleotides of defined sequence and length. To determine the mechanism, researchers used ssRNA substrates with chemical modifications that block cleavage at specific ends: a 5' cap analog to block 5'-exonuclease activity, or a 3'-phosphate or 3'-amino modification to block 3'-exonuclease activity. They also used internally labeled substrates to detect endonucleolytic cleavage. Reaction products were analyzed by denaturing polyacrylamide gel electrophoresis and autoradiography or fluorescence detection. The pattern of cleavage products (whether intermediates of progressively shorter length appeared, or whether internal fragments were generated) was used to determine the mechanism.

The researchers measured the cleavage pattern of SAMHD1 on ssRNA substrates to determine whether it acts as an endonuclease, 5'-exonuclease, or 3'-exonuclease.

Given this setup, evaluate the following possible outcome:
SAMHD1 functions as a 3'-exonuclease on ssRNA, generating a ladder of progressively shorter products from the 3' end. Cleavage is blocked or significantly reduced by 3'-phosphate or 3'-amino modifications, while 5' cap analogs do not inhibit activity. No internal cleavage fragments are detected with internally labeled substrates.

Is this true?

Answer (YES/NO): YES